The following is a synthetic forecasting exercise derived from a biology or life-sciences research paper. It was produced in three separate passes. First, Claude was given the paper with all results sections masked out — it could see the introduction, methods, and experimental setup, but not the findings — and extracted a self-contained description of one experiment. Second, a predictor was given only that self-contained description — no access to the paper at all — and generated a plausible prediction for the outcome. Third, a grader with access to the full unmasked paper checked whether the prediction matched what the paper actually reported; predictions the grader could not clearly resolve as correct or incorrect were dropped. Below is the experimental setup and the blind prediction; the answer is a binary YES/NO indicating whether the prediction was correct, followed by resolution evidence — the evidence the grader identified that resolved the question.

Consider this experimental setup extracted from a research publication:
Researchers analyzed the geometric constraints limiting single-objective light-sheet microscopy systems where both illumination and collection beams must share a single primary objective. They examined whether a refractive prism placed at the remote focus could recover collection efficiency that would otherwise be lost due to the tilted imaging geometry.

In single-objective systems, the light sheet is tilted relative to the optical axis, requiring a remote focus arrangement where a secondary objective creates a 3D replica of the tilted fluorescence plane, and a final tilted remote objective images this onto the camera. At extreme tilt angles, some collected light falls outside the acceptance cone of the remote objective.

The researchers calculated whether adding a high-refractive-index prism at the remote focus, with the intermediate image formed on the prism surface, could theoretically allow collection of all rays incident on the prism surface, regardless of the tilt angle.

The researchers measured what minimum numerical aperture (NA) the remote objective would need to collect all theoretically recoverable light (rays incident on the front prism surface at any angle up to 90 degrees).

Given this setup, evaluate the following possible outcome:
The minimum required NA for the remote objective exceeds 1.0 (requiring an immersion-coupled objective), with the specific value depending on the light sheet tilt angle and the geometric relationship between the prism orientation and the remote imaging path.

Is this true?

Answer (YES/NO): NO